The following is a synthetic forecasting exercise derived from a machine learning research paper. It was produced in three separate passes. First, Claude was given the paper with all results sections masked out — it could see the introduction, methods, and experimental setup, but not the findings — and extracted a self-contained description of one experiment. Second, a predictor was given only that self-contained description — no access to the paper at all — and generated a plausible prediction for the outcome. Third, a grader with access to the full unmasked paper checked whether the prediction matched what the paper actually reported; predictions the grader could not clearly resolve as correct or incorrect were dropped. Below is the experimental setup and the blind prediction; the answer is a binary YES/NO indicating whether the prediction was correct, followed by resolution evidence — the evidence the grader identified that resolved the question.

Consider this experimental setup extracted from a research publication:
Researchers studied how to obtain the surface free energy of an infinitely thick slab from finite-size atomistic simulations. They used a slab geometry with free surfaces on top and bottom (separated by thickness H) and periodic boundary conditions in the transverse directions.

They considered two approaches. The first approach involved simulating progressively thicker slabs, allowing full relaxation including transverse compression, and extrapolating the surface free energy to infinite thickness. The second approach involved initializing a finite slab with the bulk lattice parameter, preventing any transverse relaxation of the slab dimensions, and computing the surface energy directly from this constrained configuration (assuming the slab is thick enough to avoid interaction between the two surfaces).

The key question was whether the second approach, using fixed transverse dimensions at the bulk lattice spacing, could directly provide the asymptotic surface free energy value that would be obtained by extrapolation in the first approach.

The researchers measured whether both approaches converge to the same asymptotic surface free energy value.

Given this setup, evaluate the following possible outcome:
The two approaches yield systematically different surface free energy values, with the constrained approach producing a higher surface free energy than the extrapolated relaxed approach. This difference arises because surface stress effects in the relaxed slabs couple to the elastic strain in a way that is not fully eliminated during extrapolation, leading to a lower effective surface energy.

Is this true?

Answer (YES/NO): NO